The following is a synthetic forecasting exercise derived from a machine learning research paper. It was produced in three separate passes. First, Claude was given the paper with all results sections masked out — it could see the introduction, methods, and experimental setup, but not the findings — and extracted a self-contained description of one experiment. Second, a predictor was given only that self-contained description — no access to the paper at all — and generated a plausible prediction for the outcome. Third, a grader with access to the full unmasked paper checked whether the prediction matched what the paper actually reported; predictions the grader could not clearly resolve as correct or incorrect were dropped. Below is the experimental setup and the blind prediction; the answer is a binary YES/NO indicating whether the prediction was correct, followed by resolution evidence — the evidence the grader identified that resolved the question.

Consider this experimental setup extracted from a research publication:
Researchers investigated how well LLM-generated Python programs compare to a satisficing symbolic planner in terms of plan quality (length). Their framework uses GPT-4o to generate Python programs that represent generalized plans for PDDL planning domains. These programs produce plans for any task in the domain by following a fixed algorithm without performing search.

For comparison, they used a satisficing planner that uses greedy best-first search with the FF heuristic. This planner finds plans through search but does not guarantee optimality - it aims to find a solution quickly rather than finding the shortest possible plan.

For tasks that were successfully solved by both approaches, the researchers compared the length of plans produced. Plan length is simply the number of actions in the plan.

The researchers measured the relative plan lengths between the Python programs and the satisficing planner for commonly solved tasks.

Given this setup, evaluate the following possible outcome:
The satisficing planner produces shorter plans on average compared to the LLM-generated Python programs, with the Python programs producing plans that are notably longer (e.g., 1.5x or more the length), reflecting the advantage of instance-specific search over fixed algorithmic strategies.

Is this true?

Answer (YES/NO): NO